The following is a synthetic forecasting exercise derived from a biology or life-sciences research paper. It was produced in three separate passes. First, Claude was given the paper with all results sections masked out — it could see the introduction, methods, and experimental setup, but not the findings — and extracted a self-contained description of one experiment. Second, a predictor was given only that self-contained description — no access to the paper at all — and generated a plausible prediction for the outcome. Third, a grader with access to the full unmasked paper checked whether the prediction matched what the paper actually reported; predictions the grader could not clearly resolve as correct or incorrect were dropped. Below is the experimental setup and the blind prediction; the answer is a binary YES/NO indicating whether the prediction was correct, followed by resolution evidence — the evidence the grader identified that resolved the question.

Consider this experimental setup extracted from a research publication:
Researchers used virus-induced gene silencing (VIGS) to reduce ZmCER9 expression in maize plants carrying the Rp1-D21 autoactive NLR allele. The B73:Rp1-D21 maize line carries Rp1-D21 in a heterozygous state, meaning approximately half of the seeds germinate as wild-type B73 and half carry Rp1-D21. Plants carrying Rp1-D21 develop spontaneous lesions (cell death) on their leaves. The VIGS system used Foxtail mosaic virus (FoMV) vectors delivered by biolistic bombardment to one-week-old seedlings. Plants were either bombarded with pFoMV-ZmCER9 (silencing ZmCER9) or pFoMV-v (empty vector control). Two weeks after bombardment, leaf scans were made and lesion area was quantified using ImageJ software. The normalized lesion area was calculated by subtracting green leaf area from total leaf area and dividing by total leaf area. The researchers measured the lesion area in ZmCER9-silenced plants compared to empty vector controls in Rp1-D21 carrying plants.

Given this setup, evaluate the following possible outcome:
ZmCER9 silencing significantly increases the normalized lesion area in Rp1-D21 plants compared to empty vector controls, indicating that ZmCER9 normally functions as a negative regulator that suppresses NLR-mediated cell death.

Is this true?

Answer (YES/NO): YES